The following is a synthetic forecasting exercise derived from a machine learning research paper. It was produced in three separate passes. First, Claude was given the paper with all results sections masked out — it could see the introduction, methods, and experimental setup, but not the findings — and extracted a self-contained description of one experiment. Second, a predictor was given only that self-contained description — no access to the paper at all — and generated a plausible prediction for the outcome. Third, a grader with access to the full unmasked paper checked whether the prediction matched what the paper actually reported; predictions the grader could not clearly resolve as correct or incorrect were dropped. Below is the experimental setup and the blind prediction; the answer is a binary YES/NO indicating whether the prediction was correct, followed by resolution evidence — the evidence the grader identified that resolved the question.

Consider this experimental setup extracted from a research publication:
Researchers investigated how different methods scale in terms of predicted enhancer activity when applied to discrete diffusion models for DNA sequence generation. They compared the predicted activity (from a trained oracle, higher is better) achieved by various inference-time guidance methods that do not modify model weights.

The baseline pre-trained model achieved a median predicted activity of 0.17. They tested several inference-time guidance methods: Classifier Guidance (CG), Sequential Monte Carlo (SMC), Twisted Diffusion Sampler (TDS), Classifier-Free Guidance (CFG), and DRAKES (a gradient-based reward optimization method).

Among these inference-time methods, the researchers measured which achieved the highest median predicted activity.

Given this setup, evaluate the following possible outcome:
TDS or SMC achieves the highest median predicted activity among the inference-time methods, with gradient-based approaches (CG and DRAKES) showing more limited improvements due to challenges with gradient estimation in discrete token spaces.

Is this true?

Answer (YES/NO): NO